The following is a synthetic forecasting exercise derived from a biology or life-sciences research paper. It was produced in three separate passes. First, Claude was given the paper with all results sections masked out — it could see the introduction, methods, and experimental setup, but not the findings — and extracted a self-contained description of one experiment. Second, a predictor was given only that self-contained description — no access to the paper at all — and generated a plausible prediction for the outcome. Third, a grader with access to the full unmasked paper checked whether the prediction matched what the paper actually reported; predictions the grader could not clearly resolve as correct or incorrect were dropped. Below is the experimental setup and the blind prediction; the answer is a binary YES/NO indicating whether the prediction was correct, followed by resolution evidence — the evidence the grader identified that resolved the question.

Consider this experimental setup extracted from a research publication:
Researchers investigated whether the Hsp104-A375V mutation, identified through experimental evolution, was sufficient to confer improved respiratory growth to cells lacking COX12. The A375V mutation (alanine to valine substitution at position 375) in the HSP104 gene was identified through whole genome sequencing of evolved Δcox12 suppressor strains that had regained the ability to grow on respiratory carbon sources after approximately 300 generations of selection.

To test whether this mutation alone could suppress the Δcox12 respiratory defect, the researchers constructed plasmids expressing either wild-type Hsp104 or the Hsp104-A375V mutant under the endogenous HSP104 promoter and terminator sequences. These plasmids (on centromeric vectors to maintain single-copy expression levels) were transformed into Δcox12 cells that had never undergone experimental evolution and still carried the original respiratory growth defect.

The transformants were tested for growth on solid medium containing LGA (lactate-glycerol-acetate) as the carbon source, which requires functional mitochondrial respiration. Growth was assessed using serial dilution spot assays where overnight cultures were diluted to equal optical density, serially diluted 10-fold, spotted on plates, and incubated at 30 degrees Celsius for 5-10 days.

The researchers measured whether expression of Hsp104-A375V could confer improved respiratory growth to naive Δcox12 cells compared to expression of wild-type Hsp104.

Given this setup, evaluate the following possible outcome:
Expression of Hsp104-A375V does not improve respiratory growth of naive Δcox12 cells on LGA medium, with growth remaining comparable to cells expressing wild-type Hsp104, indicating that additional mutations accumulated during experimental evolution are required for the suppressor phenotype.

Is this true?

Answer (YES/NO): NO